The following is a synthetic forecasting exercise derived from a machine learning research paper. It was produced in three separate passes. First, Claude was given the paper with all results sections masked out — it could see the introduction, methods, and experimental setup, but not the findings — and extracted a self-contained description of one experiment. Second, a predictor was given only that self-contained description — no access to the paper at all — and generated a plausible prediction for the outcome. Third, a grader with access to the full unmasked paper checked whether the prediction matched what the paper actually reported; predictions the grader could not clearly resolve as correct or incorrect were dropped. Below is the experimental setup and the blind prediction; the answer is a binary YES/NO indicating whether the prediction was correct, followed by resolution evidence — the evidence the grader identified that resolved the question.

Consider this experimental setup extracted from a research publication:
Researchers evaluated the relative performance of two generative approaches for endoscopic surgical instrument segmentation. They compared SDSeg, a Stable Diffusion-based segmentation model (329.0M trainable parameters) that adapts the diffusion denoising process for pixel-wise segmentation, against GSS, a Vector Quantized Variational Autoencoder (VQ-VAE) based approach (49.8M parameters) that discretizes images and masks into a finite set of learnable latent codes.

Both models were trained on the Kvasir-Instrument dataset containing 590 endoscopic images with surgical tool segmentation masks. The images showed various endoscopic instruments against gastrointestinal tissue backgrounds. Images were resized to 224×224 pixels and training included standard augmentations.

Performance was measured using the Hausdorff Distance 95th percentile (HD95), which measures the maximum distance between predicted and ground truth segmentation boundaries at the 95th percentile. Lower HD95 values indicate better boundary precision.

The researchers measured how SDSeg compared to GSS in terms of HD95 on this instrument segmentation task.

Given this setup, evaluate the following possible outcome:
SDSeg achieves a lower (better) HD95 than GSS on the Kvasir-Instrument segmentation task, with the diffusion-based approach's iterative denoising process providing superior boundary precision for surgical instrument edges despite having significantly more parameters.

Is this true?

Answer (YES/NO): NO